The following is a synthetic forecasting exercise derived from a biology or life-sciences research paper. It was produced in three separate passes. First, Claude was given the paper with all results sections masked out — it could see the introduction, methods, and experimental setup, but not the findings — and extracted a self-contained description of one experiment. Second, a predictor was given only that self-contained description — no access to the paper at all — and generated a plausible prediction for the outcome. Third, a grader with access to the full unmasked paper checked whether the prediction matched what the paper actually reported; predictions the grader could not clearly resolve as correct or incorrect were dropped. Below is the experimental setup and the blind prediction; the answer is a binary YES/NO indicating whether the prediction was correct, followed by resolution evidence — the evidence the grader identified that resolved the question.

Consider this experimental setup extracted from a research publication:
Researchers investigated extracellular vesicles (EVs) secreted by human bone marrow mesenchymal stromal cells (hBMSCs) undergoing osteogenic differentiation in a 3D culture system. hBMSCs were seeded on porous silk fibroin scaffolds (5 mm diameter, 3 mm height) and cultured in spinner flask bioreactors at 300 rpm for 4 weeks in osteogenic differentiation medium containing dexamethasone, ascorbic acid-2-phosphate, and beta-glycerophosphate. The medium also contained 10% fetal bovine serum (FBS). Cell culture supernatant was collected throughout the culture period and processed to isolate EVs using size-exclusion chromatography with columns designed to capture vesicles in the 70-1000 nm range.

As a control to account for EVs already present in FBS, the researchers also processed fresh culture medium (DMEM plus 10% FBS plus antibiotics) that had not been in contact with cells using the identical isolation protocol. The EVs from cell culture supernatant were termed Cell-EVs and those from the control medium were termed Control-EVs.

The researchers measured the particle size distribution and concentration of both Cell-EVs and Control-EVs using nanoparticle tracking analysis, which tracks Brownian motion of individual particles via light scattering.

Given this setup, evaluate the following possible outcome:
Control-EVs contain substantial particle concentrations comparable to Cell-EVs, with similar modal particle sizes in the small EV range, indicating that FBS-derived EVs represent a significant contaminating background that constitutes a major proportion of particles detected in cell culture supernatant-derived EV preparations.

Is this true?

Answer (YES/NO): NO